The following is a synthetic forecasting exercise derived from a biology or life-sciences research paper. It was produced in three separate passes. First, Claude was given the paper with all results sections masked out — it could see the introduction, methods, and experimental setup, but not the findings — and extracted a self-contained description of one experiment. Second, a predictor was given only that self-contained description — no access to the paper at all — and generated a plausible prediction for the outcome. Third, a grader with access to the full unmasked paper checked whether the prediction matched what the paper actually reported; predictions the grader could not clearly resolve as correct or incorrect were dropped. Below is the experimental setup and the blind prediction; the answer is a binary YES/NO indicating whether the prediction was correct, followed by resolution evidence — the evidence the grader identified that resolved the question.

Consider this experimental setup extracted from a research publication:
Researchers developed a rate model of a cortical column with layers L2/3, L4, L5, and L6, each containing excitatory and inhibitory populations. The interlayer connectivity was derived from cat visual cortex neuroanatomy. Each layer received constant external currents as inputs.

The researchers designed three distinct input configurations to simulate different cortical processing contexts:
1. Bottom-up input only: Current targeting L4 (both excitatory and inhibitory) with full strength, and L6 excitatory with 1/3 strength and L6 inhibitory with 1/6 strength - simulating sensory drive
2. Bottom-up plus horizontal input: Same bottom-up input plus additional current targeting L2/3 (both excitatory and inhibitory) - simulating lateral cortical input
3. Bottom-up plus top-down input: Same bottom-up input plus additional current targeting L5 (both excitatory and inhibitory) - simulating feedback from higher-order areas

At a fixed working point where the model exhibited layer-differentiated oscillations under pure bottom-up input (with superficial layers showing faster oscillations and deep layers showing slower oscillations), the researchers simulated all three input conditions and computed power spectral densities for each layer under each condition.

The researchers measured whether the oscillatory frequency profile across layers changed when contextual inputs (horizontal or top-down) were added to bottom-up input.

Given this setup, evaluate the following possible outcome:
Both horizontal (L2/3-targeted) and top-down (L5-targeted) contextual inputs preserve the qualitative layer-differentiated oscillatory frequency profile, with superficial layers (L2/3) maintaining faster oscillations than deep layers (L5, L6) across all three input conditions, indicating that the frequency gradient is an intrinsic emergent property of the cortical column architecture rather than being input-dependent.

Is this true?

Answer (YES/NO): YES